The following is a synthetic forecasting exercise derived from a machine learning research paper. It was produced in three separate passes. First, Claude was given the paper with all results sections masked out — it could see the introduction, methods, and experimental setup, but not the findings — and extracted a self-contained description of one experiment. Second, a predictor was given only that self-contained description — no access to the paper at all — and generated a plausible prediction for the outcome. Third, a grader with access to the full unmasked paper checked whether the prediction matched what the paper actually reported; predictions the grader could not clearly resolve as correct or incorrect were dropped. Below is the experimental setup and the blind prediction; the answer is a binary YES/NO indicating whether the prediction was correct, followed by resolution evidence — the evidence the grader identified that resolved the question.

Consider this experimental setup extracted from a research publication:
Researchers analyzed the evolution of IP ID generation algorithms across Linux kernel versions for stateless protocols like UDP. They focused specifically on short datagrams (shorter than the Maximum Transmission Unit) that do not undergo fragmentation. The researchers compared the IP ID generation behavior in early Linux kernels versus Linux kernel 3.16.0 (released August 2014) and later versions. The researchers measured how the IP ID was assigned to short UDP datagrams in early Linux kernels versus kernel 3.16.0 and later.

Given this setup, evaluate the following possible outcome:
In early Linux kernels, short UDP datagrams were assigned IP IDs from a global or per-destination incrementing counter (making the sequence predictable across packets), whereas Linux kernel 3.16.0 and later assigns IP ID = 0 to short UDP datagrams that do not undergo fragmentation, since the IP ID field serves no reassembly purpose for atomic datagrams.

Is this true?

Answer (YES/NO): NO